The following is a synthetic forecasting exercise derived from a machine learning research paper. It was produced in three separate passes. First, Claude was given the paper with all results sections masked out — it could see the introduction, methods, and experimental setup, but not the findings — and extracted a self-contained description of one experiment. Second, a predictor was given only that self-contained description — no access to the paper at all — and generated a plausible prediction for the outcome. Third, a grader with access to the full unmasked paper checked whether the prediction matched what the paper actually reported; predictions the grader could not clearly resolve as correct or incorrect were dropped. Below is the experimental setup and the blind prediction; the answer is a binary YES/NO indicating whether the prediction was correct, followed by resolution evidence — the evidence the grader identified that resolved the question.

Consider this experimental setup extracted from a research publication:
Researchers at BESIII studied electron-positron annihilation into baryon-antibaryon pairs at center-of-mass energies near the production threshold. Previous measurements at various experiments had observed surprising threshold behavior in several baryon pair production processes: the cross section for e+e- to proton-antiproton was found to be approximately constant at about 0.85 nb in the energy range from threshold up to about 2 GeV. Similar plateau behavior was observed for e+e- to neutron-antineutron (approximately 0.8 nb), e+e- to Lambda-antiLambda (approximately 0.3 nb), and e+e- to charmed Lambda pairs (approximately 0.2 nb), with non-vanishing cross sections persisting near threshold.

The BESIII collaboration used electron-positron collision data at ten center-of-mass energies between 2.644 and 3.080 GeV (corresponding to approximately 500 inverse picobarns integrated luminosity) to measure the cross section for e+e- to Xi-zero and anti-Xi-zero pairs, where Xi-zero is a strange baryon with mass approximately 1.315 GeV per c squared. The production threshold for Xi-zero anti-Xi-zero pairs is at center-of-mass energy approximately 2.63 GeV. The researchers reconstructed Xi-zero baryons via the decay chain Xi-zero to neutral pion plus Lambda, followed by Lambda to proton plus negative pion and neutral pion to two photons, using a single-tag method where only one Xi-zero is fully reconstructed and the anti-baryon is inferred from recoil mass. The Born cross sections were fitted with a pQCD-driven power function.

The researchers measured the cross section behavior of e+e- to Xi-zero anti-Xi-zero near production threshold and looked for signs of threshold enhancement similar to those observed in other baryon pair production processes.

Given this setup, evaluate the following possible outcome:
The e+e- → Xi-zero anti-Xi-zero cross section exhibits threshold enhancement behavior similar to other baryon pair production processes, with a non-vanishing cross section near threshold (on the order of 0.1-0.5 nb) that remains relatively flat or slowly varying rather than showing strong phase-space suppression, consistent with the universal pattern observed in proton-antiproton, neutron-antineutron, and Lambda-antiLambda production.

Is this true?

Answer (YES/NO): NO